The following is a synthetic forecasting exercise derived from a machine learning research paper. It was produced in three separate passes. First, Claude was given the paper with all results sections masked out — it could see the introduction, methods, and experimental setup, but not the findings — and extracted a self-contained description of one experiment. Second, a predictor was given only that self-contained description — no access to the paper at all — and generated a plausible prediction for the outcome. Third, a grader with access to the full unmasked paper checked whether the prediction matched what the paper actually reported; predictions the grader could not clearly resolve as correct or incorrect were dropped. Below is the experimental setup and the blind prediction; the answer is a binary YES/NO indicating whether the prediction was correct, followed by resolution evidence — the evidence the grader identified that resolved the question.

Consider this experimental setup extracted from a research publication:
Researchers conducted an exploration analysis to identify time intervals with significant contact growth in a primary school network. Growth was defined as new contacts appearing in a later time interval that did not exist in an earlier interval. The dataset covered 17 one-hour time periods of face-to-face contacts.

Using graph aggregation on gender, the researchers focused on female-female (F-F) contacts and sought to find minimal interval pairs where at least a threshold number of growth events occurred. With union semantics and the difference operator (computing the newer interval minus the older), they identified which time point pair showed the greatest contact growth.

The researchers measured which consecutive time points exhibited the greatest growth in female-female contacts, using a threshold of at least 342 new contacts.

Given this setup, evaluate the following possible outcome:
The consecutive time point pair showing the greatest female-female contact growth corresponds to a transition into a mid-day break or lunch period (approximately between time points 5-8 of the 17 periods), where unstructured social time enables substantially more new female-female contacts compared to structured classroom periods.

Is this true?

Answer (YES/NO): NO